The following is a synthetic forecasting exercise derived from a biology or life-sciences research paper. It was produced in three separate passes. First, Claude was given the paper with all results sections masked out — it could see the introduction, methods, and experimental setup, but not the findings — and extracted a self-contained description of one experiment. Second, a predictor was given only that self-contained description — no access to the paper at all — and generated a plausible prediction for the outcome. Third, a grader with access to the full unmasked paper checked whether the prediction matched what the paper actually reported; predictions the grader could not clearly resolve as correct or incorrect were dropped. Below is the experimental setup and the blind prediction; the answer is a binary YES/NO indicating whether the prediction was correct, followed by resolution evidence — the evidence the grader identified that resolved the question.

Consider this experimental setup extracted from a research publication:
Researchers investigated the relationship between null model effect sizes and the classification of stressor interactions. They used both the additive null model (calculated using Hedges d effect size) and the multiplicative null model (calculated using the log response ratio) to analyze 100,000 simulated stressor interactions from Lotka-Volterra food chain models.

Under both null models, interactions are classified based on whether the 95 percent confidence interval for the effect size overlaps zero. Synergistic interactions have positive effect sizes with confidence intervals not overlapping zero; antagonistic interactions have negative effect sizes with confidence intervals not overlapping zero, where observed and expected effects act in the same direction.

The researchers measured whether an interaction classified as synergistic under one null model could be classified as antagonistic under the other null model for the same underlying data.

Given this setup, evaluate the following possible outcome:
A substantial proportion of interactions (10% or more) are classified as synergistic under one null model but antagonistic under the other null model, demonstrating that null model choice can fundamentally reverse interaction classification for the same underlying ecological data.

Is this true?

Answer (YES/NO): YES